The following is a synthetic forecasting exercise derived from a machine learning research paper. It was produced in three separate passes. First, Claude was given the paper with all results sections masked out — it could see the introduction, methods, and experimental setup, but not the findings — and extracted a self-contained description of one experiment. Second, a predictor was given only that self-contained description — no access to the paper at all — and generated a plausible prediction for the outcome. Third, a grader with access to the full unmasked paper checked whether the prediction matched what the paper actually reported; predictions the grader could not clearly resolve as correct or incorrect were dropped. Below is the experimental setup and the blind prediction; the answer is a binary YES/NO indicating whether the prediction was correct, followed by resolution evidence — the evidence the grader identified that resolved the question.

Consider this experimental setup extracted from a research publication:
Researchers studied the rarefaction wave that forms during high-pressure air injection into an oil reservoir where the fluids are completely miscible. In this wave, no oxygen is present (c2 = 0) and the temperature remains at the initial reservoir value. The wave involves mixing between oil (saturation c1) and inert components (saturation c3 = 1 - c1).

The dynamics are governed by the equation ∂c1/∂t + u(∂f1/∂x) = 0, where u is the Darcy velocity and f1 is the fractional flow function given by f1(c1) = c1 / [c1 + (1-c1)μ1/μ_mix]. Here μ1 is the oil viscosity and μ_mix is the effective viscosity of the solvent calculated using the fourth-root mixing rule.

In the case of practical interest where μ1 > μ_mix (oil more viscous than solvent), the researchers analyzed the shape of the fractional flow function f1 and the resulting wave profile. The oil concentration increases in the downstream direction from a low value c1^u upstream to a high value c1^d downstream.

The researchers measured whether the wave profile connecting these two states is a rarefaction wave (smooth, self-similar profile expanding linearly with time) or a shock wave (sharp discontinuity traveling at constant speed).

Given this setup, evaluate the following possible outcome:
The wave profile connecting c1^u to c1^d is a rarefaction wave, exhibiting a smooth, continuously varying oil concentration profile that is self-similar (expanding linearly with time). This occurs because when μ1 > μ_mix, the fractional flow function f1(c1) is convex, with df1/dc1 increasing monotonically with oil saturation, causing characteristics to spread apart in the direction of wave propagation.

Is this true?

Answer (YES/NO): YES